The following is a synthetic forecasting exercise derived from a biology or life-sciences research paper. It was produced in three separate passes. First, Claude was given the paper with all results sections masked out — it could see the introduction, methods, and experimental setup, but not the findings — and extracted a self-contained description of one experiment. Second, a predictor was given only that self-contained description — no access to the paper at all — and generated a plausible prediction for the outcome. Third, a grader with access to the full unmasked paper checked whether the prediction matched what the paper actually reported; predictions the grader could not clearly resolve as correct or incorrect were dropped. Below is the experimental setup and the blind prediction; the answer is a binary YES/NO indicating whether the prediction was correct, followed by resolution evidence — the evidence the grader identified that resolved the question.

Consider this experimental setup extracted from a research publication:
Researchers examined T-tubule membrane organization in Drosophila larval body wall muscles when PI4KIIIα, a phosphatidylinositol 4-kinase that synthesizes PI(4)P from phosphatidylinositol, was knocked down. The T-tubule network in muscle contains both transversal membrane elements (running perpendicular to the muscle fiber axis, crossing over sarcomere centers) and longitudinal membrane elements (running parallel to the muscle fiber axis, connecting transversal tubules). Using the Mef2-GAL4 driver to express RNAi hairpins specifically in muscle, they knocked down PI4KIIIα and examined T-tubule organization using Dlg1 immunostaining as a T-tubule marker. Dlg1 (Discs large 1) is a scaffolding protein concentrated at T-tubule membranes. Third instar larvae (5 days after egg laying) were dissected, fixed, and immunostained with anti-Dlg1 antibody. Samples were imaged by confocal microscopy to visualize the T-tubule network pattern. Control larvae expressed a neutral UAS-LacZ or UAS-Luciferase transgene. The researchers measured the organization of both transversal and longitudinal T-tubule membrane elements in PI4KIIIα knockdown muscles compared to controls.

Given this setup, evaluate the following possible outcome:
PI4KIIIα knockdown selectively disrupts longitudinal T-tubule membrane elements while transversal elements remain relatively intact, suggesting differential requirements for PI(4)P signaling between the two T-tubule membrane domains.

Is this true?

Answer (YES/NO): NO